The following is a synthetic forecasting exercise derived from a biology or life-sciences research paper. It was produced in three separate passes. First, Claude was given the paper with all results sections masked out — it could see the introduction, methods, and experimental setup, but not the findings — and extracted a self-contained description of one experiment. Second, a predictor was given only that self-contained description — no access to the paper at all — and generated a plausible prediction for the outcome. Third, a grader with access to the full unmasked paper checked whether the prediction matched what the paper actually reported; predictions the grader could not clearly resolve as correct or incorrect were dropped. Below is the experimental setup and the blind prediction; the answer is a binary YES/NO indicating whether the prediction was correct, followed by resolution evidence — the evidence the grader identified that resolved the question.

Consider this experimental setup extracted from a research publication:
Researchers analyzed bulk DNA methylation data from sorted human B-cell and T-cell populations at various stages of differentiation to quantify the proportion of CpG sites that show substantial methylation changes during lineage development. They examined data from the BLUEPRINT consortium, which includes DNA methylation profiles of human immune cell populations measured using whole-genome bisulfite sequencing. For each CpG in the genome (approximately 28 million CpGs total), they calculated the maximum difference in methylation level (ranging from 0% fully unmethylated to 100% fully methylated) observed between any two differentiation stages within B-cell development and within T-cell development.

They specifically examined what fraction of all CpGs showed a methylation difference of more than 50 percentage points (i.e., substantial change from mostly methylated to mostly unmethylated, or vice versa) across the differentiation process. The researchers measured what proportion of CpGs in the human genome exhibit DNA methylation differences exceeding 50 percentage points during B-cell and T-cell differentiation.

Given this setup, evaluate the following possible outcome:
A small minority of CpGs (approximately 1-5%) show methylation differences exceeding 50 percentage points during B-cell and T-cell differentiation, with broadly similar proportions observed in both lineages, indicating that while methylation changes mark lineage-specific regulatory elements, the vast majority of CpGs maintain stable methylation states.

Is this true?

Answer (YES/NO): YES